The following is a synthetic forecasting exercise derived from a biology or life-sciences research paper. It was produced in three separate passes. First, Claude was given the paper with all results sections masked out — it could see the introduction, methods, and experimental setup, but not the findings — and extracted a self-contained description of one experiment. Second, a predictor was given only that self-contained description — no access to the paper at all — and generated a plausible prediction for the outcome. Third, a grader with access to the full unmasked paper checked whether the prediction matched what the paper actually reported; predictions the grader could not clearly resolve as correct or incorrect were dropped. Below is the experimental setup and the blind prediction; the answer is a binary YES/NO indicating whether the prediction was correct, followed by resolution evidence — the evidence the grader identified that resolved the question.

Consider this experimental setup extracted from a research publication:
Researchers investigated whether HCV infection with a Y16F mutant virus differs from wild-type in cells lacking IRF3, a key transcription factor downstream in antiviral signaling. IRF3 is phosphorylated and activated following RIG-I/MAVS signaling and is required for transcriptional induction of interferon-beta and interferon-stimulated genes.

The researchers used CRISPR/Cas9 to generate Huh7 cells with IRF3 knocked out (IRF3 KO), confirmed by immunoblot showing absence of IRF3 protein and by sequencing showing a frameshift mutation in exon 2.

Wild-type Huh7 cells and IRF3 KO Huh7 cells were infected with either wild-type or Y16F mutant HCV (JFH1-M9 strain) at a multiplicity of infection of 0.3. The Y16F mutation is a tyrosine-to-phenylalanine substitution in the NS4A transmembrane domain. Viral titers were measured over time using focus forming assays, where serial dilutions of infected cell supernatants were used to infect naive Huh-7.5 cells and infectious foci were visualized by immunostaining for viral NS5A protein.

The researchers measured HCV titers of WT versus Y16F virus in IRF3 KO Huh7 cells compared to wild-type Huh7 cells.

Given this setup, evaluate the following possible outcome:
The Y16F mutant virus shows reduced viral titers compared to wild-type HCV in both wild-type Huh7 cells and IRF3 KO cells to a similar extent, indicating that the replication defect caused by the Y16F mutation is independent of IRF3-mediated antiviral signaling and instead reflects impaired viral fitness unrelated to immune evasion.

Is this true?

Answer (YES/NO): NO